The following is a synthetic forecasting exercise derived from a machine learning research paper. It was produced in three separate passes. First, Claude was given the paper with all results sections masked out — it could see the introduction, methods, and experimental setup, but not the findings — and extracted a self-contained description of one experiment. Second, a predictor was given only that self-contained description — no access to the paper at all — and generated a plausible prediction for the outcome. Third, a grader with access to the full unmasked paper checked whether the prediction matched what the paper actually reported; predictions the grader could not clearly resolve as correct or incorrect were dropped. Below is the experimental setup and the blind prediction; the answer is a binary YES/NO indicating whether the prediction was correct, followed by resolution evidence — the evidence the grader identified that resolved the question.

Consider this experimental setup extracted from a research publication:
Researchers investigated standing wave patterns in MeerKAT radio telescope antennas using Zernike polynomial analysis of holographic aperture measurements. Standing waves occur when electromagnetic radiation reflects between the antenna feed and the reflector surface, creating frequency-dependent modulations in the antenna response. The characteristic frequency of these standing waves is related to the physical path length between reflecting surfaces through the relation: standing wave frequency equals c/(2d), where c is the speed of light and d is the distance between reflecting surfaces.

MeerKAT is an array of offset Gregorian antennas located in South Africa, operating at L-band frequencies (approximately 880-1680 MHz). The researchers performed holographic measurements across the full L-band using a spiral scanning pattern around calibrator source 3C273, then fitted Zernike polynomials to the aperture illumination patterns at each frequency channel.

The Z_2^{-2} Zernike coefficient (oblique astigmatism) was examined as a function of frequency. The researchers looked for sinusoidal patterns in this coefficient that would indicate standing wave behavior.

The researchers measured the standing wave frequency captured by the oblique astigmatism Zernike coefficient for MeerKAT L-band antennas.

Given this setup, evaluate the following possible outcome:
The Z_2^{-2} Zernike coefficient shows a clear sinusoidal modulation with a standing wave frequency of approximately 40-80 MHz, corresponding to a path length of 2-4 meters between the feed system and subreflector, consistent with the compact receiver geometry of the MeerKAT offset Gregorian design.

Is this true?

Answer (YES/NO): NO